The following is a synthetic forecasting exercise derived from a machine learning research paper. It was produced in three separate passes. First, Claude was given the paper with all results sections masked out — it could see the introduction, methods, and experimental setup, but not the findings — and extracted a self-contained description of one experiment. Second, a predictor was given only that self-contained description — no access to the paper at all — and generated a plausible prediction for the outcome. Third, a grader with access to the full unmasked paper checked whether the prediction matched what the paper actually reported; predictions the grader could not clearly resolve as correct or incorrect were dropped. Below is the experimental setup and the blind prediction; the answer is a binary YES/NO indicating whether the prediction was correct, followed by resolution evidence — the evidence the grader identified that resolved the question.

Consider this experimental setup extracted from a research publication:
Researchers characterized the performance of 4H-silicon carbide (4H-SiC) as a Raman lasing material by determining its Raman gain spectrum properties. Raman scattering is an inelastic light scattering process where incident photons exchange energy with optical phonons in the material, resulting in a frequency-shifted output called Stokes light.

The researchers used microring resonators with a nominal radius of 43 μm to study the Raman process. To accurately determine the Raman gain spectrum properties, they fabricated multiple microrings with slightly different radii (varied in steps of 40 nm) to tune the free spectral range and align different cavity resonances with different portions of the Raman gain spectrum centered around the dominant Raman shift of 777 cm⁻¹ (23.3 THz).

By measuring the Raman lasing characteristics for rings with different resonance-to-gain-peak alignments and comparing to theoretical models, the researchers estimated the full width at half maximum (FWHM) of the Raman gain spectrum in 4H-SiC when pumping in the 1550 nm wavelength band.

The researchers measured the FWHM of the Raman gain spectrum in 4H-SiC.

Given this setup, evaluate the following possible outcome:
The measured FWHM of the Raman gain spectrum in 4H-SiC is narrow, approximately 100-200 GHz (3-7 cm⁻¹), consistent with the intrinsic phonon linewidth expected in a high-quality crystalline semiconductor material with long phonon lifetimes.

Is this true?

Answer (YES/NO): YES